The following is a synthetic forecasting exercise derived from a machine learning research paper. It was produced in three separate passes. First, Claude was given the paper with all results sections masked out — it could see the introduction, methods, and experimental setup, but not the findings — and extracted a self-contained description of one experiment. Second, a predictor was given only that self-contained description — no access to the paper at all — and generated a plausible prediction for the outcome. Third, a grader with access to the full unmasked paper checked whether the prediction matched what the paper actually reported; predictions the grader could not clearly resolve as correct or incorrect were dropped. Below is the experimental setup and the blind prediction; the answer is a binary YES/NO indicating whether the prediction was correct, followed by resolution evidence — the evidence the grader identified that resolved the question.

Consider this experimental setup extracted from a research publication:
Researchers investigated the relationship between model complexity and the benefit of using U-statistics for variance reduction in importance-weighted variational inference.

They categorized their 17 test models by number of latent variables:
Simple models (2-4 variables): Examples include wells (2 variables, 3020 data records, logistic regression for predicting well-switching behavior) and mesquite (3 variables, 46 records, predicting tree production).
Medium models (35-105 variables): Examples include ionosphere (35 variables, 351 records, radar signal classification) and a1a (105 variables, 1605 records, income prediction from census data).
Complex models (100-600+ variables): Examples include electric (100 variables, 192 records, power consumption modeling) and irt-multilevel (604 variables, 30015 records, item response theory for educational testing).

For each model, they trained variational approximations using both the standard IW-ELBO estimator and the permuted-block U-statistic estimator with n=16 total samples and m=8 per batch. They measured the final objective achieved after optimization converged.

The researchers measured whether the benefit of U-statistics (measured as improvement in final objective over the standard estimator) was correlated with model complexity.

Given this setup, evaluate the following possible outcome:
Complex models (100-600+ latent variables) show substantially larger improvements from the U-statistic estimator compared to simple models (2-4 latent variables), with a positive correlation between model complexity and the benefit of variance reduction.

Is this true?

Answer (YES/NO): NO